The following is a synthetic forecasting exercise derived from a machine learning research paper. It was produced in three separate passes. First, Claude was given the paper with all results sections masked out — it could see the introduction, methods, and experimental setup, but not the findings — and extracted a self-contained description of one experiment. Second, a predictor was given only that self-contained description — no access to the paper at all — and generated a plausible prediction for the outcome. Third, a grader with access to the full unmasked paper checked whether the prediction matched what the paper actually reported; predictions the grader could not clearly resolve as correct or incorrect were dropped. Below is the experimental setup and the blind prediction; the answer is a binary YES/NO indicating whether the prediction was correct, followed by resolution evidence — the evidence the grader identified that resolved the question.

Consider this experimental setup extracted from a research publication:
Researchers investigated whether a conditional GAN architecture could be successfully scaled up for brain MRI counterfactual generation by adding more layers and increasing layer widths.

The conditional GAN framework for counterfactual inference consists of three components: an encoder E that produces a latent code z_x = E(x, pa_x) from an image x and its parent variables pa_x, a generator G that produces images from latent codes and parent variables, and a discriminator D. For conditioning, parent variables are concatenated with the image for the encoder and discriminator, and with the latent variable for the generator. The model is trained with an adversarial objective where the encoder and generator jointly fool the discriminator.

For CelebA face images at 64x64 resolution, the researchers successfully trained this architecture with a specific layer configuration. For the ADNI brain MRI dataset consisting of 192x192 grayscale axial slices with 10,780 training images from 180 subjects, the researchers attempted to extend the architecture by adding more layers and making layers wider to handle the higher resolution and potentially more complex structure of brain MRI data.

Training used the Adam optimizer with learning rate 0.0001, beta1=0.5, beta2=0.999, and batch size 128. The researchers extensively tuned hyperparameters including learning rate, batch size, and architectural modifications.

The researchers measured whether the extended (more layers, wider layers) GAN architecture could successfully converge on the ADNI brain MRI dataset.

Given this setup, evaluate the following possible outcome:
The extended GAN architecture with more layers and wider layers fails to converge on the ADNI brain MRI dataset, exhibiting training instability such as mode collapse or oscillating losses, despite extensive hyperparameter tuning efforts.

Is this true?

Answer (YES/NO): YES